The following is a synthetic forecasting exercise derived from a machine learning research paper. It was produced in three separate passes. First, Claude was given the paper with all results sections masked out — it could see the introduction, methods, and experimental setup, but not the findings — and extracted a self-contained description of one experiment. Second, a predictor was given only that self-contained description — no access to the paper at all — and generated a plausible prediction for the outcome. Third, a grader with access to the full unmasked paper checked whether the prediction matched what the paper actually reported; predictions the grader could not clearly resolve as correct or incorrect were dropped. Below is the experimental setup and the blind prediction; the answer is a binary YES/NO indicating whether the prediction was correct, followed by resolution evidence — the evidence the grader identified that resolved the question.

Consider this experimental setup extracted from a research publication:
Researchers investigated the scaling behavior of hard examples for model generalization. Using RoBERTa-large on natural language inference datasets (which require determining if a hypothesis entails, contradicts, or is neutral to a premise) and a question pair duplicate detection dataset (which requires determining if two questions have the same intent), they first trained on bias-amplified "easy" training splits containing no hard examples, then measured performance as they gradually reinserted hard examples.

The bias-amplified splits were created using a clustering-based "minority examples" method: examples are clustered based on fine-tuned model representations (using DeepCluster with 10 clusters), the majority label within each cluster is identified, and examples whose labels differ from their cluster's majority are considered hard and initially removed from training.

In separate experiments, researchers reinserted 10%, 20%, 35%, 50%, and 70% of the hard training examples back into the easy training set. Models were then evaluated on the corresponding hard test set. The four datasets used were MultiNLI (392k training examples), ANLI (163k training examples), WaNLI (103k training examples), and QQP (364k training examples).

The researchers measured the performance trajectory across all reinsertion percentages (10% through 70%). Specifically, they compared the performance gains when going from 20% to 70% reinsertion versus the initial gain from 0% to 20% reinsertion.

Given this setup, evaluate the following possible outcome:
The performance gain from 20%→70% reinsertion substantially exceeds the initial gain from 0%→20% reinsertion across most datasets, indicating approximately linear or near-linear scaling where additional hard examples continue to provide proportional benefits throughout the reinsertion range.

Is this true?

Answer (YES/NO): NO